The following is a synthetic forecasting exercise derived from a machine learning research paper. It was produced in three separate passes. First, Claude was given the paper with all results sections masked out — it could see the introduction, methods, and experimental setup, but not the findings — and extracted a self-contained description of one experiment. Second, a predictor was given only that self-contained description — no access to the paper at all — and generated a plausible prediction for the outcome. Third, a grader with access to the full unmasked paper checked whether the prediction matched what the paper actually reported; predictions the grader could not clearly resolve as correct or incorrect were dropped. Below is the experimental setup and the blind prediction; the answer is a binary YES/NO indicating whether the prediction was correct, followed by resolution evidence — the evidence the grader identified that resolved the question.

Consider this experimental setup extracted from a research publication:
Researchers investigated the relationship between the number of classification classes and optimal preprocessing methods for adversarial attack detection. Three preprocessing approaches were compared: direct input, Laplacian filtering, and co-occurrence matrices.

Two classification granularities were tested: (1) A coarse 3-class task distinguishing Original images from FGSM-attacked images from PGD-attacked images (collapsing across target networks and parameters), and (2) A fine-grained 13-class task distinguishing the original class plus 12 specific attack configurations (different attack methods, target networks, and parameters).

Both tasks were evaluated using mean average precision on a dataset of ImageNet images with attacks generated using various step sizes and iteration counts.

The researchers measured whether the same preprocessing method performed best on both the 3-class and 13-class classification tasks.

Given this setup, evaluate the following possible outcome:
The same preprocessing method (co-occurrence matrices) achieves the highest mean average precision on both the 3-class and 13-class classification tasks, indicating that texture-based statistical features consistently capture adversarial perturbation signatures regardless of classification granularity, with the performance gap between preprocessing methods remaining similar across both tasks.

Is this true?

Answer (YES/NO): NO